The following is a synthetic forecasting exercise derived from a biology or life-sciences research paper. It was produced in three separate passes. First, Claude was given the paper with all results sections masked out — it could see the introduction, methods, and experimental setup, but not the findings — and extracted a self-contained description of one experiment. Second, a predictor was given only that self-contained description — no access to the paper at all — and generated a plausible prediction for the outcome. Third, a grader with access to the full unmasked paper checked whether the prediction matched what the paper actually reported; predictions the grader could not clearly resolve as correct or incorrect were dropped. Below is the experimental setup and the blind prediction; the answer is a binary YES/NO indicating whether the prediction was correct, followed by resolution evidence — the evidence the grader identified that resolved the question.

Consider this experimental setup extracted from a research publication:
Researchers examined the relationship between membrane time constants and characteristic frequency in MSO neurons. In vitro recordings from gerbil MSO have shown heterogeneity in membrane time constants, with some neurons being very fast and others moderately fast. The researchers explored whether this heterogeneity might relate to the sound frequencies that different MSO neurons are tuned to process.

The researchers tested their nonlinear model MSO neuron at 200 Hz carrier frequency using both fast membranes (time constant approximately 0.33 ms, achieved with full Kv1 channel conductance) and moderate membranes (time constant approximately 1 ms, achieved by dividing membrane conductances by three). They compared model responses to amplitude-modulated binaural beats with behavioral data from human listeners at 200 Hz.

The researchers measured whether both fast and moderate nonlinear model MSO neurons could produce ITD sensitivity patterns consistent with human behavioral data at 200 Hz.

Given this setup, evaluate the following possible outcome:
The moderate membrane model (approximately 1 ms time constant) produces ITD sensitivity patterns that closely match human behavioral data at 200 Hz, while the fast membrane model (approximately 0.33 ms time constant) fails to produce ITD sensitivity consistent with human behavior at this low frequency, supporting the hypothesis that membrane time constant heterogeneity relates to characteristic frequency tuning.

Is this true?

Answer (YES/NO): NO